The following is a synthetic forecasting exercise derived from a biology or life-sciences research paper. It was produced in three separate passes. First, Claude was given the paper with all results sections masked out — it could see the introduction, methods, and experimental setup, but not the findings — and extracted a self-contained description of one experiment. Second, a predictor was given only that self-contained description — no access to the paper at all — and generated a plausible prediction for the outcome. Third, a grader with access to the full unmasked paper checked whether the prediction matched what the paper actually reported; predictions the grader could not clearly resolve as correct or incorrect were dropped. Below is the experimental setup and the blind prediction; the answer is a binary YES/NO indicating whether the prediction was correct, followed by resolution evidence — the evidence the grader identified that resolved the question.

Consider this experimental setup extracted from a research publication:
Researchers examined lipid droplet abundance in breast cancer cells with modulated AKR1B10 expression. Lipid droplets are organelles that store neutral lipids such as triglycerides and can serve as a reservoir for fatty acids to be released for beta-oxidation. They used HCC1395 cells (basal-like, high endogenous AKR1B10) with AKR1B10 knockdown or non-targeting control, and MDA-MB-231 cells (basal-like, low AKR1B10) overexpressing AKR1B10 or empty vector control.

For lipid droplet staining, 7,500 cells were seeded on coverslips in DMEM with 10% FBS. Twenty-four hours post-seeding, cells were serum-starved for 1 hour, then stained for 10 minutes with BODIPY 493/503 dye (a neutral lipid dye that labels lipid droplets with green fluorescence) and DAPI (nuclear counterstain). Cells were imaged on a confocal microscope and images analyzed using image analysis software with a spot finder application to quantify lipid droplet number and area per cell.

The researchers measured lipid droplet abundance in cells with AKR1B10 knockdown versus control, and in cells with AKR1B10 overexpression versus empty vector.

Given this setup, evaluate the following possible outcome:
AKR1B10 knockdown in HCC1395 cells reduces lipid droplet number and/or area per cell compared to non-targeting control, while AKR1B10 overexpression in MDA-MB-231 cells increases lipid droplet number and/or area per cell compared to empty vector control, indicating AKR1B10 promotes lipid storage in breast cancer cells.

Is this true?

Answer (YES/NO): NO